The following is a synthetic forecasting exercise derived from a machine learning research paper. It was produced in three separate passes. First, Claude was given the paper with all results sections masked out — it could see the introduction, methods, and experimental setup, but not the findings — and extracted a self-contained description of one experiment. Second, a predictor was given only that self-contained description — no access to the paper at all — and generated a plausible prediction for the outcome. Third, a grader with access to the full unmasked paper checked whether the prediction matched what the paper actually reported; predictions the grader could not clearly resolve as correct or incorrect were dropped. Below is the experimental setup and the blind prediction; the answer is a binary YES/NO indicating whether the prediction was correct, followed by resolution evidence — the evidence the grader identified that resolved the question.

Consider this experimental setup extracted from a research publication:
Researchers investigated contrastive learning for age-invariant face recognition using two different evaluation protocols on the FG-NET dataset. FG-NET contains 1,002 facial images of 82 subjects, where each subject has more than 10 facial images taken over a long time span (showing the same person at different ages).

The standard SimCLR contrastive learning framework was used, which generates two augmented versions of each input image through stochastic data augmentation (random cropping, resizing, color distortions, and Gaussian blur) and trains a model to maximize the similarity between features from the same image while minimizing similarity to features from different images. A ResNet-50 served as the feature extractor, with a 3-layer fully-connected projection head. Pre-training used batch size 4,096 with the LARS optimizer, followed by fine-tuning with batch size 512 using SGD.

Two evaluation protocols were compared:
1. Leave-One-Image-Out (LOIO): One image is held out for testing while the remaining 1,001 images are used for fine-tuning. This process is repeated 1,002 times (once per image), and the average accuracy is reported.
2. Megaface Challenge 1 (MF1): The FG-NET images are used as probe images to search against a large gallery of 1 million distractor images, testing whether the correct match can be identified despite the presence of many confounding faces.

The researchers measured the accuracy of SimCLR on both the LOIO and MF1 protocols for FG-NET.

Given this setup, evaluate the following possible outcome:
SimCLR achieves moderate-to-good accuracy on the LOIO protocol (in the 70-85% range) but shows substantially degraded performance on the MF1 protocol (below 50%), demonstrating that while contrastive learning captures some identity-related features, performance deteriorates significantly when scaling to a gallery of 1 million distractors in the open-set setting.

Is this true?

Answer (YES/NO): NO